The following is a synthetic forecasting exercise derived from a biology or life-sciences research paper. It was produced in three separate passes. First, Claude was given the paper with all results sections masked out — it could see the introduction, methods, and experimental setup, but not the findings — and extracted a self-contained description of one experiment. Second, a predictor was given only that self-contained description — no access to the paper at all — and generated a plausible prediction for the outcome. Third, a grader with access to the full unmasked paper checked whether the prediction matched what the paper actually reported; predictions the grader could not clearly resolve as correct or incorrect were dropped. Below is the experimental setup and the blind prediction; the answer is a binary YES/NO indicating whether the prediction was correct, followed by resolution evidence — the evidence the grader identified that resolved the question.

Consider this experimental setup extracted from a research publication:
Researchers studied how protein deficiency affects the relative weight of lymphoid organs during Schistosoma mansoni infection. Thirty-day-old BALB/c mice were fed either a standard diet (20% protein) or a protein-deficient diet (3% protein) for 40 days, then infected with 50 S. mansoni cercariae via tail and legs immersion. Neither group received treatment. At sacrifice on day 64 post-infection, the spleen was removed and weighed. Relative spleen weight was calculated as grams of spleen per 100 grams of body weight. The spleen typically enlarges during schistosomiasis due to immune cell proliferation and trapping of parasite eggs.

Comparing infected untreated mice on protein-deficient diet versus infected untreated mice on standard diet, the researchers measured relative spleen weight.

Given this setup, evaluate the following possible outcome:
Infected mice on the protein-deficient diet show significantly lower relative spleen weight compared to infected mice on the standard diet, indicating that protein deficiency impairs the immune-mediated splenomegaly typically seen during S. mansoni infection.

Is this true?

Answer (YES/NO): NO